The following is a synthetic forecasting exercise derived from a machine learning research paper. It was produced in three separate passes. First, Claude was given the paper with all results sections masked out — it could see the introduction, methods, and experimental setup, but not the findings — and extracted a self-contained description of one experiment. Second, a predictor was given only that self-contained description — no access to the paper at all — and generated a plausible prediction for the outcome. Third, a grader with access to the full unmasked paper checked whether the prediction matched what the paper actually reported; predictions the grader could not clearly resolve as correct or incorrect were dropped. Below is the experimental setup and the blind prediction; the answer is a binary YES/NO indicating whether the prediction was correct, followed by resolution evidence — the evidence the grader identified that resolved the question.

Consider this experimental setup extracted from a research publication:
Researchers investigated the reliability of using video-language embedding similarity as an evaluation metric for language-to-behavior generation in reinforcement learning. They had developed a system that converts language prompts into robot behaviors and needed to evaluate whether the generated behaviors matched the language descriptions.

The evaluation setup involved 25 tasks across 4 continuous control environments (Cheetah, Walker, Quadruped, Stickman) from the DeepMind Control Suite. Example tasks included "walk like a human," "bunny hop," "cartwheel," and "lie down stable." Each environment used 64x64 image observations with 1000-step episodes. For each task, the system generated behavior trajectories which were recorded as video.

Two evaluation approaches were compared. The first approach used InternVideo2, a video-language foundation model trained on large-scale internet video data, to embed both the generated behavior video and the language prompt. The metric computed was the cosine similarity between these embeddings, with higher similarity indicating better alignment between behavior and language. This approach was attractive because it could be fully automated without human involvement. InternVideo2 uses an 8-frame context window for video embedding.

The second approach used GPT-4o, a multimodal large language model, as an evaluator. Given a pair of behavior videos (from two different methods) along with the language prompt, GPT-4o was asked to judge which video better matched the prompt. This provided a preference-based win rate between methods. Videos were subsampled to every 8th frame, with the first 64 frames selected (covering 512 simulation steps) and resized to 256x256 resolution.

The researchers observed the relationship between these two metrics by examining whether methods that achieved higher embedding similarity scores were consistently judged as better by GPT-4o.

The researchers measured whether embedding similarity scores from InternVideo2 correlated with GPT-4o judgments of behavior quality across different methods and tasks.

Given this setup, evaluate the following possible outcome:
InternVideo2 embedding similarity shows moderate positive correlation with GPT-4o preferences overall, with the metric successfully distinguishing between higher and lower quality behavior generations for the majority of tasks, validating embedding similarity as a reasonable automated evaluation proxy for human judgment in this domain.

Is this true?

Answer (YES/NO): NO